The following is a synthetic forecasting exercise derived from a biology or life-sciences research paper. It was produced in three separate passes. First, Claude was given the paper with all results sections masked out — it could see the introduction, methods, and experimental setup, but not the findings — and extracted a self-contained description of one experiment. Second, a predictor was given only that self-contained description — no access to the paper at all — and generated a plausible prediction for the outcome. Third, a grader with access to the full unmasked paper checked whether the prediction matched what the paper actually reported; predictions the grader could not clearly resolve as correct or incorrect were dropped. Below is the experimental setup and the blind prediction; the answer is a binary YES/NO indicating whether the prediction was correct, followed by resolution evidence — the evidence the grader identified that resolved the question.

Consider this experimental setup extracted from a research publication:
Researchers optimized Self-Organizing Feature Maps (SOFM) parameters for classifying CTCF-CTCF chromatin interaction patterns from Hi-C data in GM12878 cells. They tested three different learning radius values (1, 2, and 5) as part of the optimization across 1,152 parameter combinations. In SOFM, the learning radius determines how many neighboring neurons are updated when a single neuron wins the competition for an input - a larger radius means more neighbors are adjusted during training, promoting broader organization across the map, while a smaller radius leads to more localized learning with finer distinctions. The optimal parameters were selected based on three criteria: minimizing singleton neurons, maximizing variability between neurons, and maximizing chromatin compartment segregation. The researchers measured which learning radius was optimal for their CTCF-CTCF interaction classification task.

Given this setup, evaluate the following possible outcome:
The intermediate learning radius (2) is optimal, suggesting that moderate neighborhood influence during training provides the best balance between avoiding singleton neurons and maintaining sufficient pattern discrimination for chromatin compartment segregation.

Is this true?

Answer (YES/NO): NO